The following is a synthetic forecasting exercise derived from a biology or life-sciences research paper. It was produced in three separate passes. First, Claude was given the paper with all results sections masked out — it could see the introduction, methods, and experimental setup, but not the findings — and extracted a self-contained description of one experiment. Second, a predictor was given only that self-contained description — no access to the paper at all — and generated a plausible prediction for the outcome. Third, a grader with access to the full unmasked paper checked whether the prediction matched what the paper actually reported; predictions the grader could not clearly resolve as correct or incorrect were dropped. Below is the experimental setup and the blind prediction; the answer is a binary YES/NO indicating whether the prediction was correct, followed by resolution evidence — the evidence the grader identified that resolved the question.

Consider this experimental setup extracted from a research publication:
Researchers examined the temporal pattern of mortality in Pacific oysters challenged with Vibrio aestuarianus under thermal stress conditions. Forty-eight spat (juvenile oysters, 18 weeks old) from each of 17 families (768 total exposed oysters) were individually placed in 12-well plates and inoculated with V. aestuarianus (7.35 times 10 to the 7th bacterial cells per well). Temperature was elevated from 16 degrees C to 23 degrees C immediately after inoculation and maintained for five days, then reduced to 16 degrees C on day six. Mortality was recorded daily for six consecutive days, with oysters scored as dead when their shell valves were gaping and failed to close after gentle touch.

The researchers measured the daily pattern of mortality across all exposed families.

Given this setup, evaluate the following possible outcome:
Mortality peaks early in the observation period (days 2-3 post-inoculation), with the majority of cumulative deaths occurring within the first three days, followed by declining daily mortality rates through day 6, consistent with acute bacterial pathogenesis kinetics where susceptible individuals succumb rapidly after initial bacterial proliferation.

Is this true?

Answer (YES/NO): NO